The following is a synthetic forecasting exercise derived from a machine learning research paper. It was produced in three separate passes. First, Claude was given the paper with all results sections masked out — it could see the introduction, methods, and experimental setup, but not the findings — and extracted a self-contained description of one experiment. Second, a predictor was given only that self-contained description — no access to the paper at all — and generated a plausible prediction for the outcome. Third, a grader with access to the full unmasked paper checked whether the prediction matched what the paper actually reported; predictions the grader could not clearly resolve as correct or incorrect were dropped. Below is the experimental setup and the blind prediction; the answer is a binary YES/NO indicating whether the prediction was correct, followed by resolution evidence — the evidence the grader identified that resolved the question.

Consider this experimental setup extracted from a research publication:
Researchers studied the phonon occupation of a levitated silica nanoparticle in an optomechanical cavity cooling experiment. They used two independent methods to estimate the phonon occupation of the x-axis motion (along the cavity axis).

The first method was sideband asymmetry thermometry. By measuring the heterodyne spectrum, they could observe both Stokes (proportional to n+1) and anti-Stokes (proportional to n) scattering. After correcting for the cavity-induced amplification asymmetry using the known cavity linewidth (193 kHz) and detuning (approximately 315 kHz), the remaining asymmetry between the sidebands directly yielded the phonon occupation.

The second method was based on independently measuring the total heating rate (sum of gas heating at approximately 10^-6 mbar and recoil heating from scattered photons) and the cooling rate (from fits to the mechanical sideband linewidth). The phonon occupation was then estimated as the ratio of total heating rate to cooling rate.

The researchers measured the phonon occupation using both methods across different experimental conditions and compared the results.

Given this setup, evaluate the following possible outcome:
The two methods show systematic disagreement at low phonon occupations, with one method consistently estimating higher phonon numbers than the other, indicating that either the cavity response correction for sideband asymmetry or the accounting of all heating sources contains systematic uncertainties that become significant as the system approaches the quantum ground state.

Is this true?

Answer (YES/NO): NO